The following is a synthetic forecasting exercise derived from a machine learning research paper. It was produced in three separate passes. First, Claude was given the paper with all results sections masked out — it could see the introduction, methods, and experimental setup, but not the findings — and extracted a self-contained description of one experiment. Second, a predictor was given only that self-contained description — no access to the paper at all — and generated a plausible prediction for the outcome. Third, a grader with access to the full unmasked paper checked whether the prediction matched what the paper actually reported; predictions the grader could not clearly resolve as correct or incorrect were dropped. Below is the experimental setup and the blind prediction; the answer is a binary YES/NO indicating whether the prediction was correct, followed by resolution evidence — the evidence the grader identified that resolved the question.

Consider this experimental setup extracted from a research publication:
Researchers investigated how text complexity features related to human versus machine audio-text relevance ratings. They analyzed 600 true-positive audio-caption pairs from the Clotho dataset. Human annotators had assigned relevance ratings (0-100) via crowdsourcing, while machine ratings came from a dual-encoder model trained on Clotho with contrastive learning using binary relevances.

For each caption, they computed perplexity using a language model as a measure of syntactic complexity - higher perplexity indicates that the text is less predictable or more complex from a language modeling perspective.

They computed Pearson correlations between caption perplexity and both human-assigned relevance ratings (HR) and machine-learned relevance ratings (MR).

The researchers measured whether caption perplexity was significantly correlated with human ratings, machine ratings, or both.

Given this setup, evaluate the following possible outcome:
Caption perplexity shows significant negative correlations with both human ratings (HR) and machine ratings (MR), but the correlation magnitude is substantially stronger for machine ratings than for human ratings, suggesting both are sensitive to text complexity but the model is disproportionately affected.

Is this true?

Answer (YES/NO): NO